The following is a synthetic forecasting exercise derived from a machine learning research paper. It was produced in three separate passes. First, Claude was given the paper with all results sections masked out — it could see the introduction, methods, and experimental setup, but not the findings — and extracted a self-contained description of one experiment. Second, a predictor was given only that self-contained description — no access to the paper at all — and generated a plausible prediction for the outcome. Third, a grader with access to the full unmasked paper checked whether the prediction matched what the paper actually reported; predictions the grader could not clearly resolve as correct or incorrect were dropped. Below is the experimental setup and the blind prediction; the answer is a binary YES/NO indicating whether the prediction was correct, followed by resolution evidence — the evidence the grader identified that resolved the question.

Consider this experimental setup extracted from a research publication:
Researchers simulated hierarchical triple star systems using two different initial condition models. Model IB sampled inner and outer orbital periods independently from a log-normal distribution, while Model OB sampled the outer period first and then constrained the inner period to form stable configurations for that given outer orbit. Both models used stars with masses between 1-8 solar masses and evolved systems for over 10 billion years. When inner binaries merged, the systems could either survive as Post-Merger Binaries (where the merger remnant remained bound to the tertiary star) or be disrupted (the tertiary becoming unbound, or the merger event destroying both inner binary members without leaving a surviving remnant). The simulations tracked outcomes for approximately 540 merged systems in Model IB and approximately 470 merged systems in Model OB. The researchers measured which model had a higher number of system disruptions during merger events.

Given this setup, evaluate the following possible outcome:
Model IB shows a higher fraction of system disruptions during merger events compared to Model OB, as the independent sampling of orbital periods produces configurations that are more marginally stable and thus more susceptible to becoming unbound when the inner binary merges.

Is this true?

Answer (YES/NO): YES